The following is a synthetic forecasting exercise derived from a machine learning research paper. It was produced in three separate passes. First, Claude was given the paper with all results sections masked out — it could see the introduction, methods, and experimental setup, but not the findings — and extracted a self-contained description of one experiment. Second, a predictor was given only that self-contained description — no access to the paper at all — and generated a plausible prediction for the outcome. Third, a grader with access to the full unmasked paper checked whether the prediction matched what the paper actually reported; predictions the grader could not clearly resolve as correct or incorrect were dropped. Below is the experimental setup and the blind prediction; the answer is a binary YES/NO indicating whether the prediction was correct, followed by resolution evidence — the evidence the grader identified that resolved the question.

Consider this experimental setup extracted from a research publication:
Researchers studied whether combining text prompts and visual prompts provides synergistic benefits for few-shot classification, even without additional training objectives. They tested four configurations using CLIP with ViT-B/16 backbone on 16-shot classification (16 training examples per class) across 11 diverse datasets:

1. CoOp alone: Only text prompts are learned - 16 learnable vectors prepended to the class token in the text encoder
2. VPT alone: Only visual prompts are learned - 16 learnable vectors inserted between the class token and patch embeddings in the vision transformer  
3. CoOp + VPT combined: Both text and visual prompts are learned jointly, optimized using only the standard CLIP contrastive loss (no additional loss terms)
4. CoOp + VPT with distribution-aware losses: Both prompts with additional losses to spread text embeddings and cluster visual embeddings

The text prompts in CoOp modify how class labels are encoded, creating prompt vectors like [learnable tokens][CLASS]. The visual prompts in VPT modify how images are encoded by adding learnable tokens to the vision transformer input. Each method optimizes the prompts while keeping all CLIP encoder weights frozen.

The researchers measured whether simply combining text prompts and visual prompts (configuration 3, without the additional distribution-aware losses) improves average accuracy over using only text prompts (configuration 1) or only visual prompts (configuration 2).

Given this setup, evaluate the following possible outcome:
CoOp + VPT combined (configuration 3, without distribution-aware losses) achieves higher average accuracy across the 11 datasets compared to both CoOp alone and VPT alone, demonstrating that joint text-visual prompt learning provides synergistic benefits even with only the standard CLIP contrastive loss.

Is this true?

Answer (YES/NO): NO